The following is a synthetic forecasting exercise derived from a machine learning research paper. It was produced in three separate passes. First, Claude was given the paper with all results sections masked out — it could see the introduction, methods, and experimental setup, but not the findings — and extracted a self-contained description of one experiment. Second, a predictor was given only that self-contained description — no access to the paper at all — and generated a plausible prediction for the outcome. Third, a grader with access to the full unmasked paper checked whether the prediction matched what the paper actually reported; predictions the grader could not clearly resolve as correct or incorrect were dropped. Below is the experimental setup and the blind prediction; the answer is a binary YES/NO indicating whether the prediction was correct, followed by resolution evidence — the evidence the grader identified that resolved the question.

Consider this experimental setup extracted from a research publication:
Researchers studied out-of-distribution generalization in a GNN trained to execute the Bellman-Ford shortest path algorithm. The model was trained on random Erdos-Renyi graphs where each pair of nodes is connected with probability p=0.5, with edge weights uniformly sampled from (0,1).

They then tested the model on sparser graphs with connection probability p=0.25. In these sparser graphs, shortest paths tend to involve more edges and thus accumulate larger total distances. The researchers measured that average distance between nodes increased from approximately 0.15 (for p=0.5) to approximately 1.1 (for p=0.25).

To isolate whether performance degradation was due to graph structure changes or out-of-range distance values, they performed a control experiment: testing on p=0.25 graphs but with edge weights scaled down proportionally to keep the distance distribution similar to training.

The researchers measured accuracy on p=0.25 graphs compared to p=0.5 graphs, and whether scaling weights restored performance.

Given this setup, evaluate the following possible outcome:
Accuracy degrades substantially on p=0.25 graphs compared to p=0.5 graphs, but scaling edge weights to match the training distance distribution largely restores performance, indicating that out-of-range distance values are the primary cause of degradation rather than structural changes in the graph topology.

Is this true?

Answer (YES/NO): YES